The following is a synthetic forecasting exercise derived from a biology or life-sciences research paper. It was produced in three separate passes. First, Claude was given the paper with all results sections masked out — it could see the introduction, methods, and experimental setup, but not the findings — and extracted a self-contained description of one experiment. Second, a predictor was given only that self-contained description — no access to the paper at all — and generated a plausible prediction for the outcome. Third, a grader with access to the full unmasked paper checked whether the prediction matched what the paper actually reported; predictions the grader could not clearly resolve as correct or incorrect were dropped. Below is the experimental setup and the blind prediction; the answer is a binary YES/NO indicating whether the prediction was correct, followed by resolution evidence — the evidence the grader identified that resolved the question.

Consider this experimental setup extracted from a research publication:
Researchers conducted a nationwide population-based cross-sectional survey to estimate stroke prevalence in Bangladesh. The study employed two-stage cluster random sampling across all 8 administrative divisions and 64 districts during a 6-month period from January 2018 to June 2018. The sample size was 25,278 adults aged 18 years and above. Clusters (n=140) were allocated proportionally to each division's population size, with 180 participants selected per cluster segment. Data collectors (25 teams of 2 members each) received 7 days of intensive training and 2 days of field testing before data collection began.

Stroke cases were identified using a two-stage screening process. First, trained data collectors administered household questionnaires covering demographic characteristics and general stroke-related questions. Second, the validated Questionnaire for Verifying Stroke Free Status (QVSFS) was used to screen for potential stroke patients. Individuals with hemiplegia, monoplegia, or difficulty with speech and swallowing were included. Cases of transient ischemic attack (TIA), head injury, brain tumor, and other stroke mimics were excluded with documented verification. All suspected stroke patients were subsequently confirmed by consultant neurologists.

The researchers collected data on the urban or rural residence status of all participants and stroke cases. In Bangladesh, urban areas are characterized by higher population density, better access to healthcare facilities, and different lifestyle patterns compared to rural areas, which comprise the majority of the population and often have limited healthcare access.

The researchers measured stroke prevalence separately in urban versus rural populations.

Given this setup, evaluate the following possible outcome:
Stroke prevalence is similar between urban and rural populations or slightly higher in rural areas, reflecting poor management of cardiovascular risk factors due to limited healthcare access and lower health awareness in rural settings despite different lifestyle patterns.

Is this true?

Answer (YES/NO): YES